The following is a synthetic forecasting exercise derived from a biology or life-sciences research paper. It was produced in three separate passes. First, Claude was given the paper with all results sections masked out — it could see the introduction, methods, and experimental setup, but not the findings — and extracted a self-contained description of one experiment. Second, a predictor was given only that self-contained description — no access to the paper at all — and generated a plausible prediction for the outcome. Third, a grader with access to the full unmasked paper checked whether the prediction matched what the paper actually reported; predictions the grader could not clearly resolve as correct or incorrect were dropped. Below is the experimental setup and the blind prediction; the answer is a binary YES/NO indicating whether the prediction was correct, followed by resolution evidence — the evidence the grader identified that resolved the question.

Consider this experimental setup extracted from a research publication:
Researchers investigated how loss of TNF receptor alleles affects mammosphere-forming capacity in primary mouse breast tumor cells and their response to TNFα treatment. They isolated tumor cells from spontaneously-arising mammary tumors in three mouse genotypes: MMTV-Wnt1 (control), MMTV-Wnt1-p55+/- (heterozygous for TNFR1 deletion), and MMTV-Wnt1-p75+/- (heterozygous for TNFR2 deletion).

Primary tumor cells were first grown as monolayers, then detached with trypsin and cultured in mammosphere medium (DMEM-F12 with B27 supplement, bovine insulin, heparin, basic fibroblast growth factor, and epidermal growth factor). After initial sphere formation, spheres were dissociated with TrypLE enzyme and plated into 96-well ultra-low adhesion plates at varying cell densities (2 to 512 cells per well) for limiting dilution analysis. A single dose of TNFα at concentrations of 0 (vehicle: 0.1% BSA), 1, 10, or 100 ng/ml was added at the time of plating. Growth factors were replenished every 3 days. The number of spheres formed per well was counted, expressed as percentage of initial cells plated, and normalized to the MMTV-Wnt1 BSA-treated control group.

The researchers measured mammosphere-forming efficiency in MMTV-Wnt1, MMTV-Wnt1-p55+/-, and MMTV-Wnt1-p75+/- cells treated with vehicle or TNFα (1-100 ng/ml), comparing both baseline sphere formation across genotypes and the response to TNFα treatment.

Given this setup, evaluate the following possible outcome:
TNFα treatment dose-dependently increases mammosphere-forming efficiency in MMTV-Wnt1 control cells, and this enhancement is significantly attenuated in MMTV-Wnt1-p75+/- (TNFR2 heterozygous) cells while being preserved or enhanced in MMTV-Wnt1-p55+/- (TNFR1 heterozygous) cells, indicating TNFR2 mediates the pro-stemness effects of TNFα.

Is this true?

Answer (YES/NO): NO